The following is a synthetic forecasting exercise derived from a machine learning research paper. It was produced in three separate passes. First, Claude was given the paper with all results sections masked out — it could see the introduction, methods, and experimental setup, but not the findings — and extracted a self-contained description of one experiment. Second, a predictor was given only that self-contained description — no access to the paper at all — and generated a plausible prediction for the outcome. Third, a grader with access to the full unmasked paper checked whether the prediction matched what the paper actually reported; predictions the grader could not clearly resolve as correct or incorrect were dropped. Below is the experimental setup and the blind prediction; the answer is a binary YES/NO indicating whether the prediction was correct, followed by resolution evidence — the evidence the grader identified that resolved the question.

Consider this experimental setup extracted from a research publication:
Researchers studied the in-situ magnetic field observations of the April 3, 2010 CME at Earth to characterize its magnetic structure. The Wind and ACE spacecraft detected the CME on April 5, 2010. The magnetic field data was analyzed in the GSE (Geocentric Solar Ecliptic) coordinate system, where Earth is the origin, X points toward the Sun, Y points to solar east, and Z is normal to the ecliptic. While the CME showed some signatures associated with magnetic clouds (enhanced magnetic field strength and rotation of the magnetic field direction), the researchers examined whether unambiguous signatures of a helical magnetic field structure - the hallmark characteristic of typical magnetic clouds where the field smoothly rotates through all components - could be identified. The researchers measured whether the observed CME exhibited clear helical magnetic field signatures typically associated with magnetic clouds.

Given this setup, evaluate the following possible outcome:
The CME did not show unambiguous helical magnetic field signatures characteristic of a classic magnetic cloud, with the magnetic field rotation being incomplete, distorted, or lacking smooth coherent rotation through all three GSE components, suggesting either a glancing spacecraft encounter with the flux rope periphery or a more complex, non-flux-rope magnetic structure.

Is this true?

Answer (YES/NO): YES